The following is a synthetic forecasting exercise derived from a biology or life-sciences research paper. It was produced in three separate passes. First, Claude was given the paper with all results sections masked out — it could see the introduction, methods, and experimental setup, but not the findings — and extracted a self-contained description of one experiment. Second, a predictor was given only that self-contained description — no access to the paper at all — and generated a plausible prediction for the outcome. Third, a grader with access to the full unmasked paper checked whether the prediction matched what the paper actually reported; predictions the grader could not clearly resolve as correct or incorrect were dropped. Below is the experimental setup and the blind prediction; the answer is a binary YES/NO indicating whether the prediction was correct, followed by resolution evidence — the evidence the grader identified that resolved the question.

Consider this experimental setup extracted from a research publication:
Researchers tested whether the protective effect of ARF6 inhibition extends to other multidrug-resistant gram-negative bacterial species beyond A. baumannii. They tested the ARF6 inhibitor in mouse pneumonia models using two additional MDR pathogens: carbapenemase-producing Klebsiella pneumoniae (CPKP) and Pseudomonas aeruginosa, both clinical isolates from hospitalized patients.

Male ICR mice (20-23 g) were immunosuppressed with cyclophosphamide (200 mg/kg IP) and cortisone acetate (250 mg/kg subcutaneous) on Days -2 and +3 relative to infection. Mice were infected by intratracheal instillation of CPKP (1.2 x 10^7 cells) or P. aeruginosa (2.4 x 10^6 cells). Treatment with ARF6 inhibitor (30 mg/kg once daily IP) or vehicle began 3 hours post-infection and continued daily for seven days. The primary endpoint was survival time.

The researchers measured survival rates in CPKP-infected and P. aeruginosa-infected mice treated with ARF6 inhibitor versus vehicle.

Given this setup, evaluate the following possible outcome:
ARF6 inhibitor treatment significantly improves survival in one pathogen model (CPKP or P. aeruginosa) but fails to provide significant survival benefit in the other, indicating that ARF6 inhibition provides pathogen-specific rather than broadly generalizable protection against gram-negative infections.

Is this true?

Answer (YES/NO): NO